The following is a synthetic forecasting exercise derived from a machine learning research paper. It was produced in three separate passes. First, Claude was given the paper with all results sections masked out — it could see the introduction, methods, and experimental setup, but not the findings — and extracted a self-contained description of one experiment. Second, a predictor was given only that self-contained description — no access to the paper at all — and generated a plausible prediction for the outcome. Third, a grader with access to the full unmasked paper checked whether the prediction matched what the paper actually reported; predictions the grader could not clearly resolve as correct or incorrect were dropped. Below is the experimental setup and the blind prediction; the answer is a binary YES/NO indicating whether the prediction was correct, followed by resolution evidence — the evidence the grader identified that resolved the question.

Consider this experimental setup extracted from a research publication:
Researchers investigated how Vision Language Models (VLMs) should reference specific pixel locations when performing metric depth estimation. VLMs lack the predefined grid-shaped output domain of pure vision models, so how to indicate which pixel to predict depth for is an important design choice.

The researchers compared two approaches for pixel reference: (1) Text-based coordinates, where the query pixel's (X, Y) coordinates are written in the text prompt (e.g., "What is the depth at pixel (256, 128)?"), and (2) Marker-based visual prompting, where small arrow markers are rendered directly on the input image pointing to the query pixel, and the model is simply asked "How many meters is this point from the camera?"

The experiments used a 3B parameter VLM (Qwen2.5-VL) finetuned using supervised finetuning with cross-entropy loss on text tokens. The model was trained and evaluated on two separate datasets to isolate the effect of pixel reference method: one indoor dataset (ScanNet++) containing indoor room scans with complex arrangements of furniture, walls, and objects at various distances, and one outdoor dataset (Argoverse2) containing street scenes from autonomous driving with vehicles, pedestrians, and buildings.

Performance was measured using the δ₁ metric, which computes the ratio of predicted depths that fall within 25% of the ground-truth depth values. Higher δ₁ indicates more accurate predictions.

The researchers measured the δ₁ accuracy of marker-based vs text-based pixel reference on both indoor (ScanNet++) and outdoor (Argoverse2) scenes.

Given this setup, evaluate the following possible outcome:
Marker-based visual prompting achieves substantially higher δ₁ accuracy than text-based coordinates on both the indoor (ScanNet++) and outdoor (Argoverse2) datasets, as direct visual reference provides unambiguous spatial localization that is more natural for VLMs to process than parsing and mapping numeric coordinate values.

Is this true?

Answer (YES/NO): YES